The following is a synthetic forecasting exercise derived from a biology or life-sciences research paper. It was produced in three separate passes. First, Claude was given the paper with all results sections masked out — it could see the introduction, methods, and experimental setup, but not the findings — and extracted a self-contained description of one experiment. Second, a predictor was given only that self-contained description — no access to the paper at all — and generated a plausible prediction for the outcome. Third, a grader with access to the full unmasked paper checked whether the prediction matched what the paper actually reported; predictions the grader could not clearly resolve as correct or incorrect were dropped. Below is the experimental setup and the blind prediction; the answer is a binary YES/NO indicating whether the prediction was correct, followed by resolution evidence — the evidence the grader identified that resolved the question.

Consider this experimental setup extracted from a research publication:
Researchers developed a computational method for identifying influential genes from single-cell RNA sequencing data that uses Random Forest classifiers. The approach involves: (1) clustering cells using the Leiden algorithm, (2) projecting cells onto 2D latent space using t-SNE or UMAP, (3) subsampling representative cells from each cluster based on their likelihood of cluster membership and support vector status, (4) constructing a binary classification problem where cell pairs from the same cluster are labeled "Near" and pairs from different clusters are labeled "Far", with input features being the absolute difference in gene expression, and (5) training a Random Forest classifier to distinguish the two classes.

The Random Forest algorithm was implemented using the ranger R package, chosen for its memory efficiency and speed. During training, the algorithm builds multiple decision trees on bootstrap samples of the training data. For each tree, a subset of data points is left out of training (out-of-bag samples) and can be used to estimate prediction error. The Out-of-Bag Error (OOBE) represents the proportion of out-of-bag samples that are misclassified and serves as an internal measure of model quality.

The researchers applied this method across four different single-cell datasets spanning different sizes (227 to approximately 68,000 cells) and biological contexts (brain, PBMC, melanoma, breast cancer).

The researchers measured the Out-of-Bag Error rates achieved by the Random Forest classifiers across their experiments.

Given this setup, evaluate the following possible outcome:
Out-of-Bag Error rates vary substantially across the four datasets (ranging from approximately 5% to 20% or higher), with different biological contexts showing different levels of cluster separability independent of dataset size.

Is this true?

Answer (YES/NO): NO